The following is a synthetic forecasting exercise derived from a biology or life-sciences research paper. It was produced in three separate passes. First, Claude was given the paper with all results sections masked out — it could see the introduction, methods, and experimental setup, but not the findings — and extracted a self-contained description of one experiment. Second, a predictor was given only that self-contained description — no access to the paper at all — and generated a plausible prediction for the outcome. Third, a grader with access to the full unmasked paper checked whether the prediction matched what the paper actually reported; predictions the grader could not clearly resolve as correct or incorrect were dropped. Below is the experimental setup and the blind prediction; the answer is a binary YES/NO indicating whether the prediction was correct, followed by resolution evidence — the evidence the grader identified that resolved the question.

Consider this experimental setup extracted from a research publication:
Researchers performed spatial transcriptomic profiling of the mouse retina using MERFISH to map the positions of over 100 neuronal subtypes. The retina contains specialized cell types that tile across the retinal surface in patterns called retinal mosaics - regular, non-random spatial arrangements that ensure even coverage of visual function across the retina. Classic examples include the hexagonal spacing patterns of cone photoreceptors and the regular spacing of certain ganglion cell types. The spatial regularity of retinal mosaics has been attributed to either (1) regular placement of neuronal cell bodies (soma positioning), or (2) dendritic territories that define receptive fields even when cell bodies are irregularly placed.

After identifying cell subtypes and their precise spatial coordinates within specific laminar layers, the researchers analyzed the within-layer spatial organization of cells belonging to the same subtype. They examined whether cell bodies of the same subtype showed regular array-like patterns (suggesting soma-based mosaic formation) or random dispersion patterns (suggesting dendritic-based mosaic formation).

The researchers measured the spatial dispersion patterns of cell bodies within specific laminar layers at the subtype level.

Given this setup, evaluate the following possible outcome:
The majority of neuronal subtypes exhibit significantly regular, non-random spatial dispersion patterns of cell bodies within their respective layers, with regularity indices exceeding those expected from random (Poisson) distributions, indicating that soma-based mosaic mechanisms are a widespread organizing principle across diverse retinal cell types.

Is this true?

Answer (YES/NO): NO